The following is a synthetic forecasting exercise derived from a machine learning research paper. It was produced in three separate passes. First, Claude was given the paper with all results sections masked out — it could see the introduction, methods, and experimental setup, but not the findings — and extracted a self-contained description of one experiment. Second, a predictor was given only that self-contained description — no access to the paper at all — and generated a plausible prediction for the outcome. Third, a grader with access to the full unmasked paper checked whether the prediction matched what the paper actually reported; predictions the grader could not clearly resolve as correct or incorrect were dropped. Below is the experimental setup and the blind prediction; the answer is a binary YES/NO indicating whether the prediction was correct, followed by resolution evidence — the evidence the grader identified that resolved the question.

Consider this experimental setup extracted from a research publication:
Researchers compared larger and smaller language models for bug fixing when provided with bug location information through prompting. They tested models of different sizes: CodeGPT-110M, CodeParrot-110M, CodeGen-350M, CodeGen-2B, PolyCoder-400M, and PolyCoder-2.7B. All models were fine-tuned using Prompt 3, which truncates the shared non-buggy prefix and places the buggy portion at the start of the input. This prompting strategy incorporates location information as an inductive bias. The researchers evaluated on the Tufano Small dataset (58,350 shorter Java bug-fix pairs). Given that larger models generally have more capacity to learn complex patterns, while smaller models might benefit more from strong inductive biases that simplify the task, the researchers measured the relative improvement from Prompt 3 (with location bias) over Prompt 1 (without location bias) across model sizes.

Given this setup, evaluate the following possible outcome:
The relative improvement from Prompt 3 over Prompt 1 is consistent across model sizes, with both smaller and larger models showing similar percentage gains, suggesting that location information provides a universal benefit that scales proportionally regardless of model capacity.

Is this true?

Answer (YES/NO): NO